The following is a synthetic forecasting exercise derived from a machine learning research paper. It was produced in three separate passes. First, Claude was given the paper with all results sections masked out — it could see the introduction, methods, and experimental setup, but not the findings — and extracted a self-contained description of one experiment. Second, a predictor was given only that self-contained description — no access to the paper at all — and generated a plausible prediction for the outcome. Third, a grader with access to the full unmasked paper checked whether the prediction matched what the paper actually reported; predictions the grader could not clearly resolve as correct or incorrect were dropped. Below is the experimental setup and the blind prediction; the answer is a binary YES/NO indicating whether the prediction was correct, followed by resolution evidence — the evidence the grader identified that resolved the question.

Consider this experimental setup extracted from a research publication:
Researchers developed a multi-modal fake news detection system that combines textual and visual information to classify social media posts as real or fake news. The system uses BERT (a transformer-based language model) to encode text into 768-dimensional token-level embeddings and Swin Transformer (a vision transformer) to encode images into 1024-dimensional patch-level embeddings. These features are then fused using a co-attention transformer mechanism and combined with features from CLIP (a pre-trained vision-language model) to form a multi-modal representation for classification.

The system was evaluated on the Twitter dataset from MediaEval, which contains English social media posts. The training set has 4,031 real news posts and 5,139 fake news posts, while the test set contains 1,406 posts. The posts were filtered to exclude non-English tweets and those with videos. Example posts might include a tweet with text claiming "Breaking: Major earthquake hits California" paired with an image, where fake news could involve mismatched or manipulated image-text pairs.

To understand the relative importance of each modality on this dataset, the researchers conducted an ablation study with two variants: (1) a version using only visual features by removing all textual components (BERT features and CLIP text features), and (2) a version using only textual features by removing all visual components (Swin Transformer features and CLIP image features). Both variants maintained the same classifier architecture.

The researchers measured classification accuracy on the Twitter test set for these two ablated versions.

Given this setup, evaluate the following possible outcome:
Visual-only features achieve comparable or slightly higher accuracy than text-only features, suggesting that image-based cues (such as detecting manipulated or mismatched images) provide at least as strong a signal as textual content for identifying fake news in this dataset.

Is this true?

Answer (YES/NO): NO